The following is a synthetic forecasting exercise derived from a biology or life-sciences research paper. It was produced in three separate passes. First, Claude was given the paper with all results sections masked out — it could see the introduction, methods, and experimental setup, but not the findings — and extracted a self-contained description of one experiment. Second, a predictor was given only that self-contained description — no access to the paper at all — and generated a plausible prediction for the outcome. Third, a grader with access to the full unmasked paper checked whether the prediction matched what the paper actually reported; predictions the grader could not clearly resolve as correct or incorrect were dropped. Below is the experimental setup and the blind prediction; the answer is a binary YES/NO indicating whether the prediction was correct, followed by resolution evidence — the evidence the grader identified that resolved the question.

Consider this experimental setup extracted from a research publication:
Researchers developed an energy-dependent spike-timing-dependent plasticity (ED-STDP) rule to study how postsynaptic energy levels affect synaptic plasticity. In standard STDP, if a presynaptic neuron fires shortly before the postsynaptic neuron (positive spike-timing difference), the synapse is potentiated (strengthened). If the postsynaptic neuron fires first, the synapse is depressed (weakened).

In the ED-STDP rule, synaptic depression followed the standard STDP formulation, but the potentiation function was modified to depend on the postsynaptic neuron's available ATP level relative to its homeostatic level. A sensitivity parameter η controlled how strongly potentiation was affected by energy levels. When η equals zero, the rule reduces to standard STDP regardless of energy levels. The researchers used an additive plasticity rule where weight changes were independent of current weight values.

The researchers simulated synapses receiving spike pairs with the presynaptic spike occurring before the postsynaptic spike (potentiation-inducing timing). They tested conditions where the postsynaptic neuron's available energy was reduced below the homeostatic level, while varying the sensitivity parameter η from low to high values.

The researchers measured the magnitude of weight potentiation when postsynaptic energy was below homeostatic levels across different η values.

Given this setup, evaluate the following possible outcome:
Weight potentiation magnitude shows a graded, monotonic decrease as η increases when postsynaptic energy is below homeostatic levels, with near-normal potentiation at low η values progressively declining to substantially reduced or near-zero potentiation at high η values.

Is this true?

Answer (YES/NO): YES